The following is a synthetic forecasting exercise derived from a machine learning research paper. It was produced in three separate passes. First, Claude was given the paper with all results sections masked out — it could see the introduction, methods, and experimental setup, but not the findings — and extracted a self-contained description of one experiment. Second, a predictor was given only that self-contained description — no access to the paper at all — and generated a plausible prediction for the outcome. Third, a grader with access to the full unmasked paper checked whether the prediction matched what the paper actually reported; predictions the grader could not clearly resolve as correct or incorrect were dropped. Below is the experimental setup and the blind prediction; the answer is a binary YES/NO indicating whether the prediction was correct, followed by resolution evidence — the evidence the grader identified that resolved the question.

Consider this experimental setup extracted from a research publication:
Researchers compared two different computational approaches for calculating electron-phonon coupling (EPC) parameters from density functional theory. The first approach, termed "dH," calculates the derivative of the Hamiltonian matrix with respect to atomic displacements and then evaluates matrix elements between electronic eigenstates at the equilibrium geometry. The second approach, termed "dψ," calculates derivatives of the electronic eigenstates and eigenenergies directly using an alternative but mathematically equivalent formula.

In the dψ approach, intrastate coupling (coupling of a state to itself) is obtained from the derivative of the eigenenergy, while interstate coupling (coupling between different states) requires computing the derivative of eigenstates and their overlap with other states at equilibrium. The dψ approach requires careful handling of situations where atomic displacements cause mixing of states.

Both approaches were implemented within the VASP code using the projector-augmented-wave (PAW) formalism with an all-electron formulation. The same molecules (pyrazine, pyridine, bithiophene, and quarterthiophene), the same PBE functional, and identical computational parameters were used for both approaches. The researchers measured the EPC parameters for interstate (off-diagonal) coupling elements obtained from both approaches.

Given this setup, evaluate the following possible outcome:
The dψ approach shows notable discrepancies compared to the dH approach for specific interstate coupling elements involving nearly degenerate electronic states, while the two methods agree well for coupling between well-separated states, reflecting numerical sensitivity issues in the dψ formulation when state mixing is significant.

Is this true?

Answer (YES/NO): NO